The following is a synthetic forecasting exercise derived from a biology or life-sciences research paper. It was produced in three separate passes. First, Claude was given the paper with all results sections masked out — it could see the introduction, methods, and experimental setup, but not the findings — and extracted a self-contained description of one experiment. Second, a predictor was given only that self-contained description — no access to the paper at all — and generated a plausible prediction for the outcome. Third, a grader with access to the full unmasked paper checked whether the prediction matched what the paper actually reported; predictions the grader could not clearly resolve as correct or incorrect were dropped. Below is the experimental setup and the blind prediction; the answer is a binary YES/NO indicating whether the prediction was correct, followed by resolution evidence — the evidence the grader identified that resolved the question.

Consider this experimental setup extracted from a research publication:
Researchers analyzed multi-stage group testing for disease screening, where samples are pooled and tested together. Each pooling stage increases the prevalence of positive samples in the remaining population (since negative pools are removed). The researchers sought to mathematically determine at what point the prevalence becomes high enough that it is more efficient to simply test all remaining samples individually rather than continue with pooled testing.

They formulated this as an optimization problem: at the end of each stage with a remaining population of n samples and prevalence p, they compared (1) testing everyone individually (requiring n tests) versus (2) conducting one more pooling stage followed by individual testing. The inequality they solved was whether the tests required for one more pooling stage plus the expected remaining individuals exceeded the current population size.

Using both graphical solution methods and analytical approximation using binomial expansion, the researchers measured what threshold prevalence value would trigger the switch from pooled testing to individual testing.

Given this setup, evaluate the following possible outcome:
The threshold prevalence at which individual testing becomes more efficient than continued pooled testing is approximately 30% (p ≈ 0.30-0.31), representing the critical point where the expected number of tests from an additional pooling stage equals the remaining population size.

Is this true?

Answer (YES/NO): YES